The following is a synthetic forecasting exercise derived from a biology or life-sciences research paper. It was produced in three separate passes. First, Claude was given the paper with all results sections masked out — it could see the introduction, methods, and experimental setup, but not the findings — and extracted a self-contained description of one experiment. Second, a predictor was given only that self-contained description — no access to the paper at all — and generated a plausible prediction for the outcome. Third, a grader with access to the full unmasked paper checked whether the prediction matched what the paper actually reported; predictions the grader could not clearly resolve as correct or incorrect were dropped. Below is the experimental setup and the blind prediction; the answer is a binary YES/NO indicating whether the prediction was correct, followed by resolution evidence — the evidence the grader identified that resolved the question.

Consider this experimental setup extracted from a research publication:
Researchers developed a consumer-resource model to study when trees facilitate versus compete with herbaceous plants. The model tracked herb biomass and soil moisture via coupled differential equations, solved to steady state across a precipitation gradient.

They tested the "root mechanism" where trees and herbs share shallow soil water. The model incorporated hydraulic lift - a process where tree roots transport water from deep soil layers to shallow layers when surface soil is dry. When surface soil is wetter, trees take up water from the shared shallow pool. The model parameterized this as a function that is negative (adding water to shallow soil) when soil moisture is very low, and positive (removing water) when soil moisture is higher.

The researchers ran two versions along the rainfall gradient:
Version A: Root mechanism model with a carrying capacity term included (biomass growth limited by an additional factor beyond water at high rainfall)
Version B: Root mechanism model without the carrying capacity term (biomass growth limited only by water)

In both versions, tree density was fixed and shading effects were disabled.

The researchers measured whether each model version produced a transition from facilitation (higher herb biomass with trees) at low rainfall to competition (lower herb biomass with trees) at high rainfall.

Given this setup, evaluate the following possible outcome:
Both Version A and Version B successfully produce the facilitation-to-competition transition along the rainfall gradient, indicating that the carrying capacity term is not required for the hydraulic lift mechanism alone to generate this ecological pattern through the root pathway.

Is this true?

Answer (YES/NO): NO